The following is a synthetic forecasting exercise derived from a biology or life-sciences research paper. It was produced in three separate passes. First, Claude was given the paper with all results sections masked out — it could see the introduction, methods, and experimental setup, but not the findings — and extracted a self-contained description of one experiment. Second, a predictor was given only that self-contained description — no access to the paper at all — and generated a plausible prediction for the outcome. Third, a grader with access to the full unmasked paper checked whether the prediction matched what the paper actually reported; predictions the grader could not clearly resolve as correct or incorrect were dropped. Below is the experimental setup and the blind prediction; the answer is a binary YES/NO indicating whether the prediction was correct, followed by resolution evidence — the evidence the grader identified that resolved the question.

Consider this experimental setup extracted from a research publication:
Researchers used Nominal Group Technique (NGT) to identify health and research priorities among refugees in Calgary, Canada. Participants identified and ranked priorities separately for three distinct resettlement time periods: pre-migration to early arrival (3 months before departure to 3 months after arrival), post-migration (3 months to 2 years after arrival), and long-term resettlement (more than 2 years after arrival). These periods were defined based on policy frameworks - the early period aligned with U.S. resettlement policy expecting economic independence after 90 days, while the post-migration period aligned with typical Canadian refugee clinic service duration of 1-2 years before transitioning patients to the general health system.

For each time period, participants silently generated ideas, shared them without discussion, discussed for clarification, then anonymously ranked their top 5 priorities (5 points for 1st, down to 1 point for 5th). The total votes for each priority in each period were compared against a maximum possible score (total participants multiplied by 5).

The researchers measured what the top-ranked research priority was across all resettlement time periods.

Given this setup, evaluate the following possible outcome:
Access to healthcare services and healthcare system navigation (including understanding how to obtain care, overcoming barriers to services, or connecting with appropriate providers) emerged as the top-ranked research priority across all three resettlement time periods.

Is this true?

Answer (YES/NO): YES